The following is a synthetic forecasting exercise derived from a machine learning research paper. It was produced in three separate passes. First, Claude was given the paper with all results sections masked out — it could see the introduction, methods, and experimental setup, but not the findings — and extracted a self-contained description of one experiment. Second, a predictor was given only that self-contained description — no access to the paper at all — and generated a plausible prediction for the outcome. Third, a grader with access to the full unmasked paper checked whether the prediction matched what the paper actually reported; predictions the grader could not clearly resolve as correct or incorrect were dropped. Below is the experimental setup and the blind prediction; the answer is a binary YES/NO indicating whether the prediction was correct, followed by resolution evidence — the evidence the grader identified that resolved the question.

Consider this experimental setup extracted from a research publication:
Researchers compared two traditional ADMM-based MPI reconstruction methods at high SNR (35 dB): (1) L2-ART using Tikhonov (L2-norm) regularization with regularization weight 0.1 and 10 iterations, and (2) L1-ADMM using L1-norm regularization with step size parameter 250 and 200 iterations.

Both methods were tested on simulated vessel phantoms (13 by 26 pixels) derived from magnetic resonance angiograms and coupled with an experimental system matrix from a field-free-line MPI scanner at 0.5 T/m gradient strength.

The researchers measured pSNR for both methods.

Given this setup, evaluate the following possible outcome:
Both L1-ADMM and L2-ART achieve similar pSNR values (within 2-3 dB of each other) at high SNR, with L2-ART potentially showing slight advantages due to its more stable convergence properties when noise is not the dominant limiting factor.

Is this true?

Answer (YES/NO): YES